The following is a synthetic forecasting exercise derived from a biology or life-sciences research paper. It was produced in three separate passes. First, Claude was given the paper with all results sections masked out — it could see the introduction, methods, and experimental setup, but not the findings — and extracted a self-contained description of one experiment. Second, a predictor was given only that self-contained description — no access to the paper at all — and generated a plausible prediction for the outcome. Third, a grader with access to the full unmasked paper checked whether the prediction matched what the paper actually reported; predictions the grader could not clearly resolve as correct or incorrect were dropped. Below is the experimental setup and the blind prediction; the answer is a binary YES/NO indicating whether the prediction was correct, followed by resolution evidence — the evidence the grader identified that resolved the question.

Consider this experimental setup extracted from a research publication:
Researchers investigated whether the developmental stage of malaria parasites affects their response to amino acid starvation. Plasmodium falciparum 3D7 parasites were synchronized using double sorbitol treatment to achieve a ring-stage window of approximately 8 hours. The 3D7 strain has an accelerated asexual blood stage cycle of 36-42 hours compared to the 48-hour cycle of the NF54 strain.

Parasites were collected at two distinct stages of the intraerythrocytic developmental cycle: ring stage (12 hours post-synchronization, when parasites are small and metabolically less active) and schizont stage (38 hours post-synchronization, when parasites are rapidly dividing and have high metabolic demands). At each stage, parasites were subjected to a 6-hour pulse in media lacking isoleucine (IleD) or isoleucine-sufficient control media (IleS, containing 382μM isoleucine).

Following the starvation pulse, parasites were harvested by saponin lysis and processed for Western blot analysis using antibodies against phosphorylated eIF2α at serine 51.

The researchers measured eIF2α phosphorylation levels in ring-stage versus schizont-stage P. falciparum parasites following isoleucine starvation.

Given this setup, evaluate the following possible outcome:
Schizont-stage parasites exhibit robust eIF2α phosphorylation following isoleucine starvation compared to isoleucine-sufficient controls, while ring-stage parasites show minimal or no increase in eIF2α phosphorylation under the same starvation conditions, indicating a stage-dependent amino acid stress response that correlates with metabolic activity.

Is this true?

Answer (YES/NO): NO